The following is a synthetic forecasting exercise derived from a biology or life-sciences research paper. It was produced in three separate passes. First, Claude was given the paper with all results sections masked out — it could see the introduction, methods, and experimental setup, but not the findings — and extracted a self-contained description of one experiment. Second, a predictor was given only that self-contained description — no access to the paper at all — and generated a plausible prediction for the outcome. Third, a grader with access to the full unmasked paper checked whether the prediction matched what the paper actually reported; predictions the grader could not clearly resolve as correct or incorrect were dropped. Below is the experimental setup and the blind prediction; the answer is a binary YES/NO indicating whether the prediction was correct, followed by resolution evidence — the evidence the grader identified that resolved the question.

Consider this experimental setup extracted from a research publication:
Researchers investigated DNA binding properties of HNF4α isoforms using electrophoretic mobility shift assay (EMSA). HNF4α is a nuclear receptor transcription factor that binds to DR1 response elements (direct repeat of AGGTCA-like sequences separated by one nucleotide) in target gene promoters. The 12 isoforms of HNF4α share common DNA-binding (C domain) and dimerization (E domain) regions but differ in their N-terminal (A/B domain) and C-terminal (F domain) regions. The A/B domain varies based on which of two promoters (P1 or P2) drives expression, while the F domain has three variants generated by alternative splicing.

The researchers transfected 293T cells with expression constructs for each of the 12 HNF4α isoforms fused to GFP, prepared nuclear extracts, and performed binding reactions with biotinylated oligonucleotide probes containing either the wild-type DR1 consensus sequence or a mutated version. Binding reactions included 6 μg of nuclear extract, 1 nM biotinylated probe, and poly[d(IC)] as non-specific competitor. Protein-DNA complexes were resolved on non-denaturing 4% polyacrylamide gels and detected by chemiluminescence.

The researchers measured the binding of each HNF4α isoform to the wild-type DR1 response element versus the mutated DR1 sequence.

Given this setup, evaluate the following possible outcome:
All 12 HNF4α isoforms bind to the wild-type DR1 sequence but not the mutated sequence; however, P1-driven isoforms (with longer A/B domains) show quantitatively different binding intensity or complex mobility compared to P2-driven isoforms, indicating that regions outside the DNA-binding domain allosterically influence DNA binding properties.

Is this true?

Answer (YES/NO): NO